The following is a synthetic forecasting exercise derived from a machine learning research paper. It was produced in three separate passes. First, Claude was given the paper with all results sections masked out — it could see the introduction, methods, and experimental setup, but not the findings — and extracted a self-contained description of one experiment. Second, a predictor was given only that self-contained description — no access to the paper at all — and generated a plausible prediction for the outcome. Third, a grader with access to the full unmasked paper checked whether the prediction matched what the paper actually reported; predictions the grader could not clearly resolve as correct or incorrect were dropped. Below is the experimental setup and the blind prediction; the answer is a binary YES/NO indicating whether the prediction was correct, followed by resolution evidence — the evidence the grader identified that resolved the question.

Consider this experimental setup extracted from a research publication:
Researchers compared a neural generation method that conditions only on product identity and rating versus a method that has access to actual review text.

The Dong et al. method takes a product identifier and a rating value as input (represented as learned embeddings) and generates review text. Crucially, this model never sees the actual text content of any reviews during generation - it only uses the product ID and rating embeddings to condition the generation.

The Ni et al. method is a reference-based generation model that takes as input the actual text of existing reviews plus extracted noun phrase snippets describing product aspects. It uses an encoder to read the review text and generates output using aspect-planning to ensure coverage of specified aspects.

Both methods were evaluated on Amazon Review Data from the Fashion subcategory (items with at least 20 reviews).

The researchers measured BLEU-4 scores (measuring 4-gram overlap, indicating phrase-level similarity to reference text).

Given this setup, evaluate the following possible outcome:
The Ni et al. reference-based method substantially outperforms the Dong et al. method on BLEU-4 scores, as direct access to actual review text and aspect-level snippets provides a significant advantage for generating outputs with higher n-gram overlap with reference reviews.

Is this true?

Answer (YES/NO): YES